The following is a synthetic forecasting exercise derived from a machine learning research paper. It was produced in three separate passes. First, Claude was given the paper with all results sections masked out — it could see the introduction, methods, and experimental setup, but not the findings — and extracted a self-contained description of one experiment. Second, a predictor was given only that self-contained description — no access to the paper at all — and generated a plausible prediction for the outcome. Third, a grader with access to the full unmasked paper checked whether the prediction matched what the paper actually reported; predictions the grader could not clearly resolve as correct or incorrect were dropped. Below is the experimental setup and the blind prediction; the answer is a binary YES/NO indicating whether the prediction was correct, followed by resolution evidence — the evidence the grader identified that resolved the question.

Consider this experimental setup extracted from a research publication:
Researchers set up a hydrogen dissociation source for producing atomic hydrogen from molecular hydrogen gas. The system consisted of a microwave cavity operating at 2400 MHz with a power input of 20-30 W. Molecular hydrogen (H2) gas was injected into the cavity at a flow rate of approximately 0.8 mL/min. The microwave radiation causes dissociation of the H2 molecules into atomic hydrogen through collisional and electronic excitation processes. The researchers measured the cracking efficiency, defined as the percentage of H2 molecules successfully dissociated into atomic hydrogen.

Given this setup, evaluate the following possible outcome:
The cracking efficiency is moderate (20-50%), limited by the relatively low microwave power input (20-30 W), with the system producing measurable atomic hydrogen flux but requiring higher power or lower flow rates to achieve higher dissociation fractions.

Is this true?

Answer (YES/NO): NO